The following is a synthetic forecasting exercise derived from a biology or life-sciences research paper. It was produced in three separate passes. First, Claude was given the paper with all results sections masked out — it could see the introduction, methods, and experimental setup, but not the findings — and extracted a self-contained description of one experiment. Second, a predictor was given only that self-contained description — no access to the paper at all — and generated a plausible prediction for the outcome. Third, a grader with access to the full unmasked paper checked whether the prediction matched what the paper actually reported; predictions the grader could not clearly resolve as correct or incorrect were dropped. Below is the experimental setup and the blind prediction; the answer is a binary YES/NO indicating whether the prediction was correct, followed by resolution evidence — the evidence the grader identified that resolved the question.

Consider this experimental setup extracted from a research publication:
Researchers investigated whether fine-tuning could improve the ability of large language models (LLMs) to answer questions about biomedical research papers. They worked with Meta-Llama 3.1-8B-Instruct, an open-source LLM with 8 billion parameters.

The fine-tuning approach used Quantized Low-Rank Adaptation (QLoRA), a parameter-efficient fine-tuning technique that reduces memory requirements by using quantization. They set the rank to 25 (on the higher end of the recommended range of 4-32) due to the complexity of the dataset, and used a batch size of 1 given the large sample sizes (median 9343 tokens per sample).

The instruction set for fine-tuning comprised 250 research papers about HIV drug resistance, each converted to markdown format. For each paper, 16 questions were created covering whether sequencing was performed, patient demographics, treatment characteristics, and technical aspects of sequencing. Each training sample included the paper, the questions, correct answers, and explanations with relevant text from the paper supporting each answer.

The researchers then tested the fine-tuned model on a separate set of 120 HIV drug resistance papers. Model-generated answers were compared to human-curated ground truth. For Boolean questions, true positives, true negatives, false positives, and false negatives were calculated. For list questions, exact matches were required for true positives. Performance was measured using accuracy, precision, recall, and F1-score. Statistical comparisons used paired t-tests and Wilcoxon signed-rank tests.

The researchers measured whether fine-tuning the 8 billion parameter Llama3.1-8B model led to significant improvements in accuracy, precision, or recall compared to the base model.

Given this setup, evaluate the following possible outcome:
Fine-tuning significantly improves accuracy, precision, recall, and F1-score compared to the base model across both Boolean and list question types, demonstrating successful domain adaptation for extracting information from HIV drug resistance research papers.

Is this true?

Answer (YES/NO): NO